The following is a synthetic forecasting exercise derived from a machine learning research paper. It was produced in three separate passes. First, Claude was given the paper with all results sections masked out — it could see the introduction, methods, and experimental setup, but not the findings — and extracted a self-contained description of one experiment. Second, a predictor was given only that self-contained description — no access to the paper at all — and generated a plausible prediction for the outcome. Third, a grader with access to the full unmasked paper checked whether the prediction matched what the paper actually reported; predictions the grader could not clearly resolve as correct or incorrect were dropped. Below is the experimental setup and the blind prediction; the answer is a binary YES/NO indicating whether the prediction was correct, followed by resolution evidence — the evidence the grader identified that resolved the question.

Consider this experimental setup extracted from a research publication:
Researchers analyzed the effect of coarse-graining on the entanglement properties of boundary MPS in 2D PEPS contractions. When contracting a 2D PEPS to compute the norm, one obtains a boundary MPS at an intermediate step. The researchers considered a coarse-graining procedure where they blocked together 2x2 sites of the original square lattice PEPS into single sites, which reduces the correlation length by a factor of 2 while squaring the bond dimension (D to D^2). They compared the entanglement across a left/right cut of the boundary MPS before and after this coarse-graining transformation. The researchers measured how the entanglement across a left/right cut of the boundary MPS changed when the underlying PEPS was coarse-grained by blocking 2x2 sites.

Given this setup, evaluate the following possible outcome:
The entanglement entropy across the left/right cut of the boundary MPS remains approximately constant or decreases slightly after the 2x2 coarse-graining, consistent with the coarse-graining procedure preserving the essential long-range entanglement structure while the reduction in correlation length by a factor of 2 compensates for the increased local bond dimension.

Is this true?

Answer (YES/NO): YES